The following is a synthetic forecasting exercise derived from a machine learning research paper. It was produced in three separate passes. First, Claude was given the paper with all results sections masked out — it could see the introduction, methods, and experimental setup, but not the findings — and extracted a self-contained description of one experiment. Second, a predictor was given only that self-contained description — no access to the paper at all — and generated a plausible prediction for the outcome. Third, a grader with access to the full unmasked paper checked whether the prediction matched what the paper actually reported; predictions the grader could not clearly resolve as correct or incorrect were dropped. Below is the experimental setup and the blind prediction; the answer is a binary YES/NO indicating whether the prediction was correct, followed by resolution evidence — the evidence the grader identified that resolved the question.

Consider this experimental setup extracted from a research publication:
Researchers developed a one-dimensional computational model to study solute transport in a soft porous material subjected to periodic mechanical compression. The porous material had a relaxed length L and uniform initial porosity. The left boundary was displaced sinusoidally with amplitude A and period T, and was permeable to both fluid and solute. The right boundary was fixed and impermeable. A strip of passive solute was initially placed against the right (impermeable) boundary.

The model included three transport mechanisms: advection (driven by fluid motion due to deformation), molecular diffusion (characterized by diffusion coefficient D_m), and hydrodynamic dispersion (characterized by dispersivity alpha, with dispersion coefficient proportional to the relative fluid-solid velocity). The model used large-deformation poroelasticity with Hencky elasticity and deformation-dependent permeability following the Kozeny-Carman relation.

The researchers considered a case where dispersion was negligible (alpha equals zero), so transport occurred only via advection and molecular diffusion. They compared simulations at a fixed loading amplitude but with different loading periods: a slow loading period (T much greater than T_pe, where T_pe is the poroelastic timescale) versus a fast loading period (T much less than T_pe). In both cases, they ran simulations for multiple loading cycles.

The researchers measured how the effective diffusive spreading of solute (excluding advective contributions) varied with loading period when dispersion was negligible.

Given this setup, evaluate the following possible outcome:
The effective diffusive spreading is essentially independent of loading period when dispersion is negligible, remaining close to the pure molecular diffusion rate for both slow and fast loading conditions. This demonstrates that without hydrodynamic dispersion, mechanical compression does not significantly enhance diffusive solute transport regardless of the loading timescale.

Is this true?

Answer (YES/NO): NO